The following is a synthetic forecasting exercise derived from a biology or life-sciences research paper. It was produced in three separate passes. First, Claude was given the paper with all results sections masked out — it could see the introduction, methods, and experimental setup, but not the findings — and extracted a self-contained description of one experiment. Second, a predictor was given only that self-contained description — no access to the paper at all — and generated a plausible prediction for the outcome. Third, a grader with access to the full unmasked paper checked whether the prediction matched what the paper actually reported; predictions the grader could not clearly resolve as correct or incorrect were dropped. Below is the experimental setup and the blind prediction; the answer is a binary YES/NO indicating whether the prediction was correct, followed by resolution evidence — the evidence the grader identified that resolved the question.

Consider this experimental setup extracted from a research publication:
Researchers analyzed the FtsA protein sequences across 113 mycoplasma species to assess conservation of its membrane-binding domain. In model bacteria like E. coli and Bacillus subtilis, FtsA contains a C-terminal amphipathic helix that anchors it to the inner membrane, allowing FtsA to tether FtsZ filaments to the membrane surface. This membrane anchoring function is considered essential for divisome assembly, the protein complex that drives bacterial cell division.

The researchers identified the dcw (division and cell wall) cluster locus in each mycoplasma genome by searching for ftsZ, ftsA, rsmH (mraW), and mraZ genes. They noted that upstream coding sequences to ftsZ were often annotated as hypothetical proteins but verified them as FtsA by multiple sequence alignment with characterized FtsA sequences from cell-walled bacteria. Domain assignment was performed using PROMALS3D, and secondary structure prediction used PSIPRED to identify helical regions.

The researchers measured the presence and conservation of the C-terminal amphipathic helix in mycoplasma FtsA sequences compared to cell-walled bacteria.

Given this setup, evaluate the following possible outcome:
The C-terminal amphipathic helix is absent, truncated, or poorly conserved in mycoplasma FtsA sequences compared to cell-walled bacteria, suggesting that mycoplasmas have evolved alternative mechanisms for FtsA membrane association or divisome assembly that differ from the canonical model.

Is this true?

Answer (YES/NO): NO